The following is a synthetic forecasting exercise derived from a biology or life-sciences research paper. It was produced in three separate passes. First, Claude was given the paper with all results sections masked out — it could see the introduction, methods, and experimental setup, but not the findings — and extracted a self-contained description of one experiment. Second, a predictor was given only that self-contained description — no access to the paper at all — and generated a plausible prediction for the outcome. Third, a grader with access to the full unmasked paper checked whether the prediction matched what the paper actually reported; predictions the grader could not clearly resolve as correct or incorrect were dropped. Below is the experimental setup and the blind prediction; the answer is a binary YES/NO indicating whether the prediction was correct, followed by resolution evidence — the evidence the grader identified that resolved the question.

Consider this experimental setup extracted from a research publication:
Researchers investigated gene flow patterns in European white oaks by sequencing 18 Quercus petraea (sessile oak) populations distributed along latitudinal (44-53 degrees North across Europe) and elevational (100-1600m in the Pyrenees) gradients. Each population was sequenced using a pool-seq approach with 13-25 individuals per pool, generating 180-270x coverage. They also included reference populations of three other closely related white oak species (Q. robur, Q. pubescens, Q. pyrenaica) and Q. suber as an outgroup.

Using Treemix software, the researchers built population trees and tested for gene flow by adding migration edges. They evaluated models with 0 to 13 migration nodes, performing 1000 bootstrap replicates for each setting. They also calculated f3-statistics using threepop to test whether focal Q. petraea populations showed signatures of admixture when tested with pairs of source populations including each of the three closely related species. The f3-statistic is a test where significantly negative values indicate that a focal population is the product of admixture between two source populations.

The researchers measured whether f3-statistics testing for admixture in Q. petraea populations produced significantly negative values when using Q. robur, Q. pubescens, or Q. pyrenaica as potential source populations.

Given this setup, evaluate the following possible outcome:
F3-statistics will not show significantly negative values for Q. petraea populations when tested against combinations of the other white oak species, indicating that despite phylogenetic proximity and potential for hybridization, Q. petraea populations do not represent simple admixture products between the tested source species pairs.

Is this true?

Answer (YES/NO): NO